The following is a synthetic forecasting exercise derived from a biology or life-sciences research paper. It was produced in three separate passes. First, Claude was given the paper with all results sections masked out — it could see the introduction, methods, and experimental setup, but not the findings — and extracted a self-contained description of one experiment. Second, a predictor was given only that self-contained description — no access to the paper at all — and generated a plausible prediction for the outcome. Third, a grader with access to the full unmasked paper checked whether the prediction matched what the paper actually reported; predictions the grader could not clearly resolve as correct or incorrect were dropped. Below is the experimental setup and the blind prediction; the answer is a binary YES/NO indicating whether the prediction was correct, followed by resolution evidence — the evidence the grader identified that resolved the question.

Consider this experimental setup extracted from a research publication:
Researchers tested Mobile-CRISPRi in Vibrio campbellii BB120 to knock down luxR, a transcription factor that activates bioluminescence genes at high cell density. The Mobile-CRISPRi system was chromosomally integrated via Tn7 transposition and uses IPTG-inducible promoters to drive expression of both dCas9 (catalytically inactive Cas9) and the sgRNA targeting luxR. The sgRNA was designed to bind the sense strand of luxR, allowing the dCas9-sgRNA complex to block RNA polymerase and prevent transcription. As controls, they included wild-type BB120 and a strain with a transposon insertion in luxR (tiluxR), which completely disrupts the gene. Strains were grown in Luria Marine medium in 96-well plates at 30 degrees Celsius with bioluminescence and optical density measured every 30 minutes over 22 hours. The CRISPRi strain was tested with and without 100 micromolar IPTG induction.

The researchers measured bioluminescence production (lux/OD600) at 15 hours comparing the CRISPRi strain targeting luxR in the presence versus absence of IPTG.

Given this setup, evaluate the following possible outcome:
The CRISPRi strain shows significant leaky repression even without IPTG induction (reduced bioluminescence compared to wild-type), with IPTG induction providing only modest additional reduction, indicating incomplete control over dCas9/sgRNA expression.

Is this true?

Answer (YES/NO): NO